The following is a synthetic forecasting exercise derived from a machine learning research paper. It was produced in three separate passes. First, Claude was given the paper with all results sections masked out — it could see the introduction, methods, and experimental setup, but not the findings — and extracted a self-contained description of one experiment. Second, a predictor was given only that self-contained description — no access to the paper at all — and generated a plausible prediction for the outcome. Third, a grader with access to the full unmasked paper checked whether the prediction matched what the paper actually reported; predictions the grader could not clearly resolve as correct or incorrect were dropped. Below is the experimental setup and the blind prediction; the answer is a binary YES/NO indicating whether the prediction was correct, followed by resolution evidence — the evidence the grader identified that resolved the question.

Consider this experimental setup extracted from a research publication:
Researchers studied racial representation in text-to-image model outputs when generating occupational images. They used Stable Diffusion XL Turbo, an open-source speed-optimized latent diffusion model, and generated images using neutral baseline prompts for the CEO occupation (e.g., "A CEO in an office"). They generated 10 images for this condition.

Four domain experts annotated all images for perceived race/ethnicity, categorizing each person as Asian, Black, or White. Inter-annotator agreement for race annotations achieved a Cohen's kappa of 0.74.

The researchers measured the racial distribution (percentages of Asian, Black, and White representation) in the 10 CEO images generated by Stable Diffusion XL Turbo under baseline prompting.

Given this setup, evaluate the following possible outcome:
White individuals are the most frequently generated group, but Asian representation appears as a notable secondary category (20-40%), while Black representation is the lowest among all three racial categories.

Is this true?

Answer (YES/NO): NO